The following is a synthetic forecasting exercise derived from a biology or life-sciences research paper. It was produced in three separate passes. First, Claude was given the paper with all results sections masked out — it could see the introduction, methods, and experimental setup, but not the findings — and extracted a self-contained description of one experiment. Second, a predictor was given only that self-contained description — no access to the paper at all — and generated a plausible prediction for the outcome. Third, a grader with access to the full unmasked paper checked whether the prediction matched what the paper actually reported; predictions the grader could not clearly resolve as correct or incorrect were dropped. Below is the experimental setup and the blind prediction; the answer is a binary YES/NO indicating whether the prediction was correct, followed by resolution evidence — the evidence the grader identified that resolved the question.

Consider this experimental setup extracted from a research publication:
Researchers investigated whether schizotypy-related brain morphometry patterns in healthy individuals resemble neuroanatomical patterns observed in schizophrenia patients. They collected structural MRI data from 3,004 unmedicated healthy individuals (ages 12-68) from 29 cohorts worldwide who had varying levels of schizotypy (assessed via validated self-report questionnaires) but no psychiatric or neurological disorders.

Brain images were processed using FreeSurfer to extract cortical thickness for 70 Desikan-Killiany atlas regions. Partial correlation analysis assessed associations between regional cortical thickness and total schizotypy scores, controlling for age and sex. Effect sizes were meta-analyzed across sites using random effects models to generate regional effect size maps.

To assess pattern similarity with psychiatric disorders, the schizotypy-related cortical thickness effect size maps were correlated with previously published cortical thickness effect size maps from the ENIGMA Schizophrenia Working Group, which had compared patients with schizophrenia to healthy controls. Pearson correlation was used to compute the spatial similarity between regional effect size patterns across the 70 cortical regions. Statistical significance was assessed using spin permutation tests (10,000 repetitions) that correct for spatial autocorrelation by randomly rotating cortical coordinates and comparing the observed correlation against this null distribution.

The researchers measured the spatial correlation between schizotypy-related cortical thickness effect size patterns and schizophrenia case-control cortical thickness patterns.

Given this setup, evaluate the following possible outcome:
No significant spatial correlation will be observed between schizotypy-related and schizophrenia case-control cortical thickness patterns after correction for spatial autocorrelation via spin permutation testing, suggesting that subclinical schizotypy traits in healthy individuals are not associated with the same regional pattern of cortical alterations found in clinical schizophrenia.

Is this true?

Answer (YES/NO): NO